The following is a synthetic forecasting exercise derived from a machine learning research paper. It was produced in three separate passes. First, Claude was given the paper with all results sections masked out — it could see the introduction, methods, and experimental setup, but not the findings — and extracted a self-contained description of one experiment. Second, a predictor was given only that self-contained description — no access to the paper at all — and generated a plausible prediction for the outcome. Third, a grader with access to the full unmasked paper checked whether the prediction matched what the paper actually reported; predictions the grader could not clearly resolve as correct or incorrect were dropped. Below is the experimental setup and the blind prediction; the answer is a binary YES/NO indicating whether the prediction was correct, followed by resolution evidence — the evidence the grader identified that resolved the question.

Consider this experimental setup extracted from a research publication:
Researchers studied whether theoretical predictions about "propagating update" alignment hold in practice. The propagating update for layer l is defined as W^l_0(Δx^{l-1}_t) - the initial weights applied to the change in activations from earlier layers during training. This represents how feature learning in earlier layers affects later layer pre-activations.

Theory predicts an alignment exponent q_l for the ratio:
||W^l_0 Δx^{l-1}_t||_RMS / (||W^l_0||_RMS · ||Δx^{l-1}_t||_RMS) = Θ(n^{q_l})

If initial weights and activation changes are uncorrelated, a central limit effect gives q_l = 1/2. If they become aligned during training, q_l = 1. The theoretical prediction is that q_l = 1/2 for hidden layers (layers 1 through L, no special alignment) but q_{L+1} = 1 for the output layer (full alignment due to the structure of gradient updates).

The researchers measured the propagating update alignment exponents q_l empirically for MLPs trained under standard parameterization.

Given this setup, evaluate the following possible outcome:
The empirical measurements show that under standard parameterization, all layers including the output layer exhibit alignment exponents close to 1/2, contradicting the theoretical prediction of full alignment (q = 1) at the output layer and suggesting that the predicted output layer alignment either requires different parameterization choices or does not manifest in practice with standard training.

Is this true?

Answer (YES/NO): NO